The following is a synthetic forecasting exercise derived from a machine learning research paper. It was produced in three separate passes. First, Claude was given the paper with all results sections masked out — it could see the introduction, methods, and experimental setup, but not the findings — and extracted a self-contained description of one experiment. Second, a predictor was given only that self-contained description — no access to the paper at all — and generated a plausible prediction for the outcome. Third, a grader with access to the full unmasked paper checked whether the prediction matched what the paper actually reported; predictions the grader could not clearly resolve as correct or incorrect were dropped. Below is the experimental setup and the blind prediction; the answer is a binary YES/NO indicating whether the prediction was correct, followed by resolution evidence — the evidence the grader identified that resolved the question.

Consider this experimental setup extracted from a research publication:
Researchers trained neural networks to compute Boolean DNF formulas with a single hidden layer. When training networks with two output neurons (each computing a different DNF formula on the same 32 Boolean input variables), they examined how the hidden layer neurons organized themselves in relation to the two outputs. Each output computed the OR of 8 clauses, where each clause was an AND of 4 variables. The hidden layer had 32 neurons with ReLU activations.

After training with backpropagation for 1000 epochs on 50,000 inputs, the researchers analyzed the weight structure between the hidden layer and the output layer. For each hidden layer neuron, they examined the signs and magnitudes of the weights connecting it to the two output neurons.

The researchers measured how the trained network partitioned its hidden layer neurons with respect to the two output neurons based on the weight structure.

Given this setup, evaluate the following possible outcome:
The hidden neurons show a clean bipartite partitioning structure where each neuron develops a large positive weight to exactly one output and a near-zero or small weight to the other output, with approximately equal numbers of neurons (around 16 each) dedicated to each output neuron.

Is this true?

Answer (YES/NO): NO